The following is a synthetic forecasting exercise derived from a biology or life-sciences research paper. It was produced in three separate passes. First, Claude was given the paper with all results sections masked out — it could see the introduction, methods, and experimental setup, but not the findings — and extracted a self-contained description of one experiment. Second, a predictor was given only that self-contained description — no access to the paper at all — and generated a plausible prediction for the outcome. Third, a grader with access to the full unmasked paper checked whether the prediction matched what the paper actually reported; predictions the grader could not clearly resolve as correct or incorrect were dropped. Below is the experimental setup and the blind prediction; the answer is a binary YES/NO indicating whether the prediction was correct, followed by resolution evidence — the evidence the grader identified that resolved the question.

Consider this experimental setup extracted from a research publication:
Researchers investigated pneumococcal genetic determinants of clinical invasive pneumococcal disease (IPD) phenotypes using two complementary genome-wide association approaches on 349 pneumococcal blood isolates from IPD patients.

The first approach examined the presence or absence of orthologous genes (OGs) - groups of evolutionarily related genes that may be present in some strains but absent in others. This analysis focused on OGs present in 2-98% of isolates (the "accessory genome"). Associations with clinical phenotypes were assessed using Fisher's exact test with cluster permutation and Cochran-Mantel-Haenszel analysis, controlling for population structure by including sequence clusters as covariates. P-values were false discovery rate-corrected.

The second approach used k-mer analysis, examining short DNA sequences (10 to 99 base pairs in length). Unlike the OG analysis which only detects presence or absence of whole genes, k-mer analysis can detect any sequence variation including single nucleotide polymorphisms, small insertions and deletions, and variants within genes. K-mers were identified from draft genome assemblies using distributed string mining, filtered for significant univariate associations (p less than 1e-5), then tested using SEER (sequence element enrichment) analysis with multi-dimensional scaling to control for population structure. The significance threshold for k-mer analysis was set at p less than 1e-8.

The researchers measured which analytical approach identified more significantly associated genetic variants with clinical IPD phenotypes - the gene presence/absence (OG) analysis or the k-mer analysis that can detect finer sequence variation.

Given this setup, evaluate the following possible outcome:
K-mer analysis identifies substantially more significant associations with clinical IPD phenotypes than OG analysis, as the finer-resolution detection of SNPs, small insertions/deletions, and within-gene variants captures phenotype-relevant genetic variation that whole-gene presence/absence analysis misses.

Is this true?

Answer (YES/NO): NO